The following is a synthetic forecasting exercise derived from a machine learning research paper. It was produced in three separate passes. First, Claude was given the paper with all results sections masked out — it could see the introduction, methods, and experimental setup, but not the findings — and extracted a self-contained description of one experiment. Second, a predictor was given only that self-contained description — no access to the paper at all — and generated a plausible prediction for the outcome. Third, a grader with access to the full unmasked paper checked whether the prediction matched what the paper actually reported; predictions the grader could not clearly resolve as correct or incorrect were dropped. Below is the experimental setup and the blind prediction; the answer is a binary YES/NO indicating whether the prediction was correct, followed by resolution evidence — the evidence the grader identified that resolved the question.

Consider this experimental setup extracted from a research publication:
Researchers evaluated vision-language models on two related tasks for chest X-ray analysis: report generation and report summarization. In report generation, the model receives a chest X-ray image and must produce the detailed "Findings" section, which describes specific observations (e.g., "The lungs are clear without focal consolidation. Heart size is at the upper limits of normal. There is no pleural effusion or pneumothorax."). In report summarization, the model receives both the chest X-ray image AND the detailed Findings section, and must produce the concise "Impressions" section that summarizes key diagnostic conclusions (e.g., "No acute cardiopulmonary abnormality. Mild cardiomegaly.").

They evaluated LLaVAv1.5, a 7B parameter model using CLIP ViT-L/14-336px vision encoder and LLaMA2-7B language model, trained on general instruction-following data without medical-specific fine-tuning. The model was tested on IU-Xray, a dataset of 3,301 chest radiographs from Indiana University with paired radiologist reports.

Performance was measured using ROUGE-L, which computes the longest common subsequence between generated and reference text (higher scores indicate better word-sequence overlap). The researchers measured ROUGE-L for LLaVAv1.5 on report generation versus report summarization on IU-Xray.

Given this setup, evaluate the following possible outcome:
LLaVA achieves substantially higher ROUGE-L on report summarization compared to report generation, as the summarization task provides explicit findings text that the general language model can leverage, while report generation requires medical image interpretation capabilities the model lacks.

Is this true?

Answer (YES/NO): NO